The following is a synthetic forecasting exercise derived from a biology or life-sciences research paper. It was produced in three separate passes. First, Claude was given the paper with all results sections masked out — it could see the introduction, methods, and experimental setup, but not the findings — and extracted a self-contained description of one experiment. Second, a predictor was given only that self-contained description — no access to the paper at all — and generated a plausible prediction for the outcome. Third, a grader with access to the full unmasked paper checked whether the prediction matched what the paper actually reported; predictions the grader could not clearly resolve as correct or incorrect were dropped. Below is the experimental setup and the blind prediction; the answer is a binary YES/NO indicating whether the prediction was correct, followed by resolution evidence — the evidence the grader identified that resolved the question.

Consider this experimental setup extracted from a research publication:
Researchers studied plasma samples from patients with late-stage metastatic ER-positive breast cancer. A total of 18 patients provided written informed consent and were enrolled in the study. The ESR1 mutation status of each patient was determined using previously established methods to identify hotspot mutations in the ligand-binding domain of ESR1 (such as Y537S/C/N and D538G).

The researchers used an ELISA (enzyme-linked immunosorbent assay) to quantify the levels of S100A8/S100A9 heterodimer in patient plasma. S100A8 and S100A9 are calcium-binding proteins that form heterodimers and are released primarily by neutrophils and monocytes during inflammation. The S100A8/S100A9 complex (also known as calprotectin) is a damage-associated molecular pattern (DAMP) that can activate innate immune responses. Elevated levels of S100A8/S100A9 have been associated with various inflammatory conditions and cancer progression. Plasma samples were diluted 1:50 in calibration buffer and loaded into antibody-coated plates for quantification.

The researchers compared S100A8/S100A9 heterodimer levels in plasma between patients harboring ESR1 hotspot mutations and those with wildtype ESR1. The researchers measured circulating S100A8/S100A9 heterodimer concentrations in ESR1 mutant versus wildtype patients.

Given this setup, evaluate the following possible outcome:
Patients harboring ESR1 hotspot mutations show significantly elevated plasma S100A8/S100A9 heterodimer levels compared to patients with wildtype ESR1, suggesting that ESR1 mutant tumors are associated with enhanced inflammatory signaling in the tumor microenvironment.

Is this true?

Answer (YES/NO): YES